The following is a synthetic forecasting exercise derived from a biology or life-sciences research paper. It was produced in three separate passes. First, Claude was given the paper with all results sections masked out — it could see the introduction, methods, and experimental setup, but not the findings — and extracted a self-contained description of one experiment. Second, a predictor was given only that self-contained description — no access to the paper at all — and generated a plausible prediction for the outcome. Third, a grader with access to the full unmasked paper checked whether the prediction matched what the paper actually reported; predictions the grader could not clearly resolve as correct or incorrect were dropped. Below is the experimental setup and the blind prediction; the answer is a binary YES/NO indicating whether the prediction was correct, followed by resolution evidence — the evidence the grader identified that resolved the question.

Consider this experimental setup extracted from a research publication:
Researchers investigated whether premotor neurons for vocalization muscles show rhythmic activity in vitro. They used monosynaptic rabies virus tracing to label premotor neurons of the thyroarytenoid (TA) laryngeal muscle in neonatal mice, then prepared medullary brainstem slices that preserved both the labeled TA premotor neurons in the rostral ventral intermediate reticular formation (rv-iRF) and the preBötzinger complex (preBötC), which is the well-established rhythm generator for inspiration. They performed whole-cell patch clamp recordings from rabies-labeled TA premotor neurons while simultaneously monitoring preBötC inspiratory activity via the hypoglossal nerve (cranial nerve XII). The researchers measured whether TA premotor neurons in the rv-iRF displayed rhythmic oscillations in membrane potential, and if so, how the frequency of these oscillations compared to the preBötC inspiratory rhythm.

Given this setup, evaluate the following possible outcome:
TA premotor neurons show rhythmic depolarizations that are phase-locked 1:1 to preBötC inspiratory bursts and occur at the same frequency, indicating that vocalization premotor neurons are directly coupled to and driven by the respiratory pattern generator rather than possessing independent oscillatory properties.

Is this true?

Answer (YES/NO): NO